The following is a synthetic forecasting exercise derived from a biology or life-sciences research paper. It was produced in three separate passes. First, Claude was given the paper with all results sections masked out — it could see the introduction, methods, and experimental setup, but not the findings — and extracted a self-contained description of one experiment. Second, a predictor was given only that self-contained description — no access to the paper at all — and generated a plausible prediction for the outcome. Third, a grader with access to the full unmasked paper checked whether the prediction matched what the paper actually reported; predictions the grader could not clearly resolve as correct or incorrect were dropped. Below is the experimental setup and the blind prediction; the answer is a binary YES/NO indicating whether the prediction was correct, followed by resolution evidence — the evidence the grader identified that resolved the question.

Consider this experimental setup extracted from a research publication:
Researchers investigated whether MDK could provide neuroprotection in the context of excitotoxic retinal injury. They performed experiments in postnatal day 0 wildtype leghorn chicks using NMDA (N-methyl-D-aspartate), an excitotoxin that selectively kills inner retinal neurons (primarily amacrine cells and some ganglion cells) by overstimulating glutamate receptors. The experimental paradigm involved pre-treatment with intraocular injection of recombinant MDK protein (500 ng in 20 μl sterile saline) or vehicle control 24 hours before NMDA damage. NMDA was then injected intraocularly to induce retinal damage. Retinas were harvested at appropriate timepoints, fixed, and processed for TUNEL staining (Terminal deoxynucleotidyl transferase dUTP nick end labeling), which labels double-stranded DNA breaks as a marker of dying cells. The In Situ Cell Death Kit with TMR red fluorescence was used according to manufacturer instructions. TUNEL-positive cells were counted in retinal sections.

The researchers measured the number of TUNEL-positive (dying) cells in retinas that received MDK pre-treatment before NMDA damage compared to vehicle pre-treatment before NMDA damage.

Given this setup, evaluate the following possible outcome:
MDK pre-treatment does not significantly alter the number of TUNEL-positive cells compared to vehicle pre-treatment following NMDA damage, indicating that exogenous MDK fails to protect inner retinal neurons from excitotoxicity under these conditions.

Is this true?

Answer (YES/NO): NO